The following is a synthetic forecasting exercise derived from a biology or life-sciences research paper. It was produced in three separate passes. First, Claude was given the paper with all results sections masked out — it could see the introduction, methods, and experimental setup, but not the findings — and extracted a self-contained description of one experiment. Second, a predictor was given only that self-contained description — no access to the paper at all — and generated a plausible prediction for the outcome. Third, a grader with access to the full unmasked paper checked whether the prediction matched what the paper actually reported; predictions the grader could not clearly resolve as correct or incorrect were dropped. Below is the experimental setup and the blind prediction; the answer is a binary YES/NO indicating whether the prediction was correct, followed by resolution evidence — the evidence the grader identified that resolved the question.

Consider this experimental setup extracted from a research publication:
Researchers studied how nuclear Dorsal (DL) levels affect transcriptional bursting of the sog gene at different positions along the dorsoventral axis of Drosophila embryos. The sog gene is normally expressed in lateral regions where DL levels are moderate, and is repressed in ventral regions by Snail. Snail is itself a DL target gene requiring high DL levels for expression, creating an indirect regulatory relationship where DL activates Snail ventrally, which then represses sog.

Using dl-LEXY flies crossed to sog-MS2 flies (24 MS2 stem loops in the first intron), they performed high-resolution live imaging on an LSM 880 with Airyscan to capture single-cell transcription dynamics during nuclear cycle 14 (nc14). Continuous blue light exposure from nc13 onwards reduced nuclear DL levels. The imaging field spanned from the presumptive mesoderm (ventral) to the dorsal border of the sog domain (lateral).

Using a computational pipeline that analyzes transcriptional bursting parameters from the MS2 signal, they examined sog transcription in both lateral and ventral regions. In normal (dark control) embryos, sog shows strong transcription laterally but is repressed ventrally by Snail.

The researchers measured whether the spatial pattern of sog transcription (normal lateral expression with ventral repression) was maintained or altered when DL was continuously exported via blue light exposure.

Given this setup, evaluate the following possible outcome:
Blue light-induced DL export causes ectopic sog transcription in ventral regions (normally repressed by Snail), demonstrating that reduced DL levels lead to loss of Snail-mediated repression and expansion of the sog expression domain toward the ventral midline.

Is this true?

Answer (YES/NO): YES